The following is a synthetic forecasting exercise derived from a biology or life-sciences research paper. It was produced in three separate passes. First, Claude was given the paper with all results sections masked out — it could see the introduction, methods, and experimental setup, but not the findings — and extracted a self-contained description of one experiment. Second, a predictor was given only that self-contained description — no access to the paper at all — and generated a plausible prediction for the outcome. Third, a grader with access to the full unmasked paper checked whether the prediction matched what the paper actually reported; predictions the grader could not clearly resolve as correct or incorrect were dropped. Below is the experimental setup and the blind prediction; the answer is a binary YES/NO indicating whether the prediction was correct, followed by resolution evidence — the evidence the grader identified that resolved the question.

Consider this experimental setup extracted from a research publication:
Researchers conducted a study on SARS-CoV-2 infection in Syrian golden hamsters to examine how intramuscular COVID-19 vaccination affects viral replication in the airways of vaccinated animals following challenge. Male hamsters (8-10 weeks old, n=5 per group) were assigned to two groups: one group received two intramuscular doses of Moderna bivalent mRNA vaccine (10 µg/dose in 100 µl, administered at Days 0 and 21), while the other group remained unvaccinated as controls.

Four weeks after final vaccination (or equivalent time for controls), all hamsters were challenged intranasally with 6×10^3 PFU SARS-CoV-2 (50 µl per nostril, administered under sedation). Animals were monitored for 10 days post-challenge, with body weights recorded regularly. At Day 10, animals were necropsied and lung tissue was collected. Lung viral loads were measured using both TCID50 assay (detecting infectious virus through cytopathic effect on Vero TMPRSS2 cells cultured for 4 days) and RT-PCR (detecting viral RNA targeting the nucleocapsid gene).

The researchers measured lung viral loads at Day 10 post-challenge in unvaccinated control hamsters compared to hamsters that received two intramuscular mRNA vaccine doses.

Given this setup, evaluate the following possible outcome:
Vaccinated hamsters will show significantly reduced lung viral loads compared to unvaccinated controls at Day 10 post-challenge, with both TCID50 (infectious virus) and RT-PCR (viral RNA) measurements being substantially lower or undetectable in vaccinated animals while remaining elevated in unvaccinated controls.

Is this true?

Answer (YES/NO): NO